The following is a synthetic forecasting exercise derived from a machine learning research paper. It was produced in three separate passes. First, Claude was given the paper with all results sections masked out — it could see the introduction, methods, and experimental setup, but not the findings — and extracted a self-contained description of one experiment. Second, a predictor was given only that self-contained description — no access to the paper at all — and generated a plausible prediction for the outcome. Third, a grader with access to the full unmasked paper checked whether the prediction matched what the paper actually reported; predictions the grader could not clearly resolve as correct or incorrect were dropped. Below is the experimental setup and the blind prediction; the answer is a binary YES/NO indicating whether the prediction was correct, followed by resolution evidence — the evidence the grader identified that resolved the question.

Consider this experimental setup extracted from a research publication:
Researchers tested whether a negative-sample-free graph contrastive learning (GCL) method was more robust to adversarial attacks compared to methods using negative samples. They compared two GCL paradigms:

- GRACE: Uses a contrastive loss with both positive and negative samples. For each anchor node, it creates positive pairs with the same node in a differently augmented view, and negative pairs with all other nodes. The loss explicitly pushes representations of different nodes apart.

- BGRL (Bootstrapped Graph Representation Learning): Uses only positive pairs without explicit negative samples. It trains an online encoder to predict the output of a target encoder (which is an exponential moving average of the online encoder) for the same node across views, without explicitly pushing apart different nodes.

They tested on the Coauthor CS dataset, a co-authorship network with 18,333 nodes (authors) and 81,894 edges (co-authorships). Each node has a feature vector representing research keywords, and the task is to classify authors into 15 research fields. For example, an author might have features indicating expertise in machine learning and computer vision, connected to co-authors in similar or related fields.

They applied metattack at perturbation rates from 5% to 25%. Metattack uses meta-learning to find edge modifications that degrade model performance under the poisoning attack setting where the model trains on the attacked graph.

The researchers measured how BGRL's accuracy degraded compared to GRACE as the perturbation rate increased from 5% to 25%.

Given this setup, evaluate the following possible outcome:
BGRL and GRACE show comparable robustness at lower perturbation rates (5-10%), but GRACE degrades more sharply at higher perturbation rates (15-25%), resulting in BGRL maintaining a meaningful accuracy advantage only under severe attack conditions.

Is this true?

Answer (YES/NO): NO